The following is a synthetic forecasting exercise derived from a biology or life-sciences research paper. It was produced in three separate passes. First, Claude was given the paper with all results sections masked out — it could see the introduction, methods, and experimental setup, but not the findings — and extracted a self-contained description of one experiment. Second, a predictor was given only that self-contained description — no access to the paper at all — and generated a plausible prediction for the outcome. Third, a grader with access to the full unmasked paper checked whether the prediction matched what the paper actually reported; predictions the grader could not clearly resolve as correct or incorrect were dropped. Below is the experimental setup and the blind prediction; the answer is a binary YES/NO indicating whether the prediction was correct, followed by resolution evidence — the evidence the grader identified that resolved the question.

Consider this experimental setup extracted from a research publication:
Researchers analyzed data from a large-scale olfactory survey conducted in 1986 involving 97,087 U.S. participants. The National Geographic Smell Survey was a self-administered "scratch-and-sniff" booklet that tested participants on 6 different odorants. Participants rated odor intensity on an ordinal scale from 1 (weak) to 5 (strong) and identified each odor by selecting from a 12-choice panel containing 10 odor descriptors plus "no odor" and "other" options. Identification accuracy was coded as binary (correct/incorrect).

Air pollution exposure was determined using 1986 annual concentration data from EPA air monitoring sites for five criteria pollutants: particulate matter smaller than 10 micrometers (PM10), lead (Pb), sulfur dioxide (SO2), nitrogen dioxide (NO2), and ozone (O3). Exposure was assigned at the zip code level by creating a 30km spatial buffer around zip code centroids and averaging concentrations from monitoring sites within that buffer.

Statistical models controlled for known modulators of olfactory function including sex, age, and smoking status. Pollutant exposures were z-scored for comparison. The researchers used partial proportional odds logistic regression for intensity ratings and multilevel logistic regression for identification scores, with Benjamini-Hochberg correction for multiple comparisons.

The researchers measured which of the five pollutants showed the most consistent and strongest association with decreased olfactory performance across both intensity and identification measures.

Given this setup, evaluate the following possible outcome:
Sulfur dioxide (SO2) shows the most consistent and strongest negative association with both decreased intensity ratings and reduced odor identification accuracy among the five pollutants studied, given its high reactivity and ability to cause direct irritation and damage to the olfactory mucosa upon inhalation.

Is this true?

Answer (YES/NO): NO